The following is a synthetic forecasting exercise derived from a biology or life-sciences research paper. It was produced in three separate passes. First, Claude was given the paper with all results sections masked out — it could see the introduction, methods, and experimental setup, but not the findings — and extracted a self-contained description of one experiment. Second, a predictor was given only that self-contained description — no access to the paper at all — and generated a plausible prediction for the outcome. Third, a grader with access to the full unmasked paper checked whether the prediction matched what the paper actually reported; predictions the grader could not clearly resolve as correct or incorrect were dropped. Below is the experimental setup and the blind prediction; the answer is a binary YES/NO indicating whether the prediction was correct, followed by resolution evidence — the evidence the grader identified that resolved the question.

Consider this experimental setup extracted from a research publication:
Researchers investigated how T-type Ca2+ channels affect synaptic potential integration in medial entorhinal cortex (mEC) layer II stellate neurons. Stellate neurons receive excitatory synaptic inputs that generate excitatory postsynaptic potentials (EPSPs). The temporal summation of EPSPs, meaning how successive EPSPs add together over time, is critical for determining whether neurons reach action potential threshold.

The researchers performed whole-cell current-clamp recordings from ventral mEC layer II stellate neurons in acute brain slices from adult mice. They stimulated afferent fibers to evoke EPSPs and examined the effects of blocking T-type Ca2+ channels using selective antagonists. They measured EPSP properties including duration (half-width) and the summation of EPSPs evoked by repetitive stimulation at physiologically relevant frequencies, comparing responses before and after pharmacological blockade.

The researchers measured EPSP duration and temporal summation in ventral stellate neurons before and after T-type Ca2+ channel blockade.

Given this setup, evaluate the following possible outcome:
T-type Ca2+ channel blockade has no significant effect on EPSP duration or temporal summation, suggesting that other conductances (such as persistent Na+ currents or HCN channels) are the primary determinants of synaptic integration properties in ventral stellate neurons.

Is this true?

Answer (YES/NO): NO